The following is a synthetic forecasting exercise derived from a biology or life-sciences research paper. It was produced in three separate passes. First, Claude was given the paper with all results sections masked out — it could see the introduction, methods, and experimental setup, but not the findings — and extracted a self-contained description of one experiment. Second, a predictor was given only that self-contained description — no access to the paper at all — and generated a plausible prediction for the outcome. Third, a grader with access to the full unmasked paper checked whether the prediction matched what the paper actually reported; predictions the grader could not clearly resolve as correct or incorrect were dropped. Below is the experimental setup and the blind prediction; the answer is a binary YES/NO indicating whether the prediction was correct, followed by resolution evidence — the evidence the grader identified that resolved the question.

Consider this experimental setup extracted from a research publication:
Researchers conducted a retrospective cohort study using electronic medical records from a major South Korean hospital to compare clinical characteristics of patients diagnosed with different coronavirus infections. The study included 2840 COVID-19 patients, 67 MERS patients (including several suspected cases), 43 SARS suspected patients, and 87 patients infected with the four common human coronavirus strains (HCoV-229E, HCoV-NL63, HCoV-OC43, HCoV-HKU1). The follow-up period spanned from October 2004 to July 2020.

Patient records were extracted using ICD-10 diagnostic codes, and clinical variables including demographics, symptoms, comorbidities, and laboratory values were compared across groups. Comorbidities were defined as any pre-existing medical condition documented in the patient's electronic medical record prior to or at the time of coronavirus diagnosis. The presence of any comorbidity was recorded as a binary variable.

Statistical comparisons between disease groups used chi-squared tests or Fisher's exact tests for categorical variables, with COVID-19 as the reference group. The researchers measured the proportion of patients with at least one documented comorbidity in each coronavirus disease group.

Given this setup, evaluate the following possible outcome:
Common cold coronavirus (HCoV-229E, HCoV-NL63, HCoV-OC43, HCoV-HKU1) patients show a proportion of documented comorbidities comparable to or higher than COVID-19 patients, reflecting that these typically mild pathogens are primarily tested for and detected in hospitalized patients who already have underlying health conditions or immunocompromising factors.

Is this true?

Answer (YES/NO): NO